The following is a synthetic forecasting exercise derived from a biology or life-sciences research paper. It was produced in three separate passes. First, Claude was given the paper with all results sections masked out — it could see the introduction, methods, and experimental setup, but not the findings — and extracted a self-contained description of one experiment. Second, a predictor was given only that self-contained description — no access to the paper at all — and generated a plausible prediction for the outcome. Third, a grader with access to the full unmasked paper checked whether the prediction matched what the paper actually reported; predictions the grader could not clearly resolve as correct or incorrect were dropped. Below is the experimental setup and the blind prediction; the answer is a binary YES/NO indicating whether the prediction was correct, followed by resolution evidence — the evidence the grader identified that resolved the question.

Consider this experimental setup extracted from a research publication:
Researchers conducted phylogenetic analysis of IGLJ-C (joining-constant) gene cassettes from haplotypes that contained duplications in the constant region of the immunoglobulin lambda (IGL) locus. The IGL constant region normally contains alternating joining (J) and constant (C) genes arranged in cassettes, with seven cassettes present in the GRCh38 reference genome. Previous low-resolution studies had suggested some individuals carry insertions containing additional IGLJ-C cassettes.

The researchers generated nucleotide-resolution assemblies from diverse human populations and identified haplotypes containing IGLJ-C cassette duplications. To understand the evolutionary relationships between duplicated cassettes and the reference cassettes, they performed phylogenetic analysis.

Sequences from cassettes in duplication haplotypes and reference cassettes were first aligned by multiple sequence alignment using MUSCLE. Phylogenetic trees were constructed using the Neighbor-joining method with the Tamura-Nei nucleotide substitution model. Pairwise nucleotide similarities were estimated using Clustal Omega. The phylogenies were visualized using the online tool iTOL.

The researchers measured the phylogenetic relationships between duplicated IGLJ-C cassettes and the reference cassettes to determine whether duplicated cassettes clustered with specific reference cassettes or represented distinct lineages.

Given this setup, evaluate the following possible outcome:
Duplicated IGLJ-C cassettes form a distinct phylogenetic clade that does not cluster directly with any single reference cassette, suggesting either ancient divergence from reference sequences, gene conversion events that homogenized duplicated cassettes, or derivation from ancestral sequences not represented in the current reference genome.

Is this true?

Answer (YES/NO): NO